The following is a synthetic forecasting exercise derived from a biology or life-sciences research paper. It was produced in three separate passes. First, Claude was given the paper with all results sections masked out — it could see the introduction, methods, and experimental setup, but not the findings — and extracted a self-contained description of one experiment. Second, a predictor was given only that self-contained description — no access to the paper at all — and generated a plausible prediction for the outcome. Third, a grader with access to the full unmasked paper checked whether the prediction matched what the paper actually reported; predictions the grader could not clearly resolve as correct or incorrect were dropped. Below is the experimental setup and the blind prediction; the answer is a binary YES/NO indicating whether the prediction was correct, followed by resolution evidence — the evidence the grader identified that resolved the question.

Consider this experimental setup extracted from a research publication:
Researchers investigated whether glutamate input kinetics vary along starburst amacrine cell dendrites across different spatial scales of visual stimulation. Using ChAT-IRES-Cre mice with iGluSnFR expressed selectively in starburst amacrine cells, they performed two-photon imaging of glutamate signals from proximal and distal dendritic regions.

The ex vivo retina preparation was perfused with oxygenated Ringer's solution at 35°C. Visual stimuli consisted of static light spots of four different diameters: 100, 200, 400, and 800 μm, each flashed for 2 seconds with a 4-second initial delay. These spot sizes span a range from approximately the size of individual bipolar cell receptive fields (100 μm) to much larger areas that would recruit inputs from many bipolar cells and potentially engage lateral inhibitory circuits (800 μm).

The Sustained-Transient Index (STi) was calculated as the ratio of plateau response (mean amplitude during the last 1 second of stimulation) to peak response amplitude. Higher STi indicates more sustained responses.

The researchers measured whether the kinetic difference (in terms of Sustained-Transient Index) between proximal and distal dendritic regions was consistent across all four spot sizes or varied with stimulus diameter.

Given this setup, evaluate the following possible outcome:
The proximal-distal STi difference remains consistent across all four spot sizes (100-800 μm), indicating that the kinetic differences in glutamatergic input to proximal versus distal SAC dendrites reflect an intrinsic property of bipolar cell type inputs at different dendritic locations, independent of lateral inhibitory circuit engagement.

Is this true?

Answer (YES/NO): NO